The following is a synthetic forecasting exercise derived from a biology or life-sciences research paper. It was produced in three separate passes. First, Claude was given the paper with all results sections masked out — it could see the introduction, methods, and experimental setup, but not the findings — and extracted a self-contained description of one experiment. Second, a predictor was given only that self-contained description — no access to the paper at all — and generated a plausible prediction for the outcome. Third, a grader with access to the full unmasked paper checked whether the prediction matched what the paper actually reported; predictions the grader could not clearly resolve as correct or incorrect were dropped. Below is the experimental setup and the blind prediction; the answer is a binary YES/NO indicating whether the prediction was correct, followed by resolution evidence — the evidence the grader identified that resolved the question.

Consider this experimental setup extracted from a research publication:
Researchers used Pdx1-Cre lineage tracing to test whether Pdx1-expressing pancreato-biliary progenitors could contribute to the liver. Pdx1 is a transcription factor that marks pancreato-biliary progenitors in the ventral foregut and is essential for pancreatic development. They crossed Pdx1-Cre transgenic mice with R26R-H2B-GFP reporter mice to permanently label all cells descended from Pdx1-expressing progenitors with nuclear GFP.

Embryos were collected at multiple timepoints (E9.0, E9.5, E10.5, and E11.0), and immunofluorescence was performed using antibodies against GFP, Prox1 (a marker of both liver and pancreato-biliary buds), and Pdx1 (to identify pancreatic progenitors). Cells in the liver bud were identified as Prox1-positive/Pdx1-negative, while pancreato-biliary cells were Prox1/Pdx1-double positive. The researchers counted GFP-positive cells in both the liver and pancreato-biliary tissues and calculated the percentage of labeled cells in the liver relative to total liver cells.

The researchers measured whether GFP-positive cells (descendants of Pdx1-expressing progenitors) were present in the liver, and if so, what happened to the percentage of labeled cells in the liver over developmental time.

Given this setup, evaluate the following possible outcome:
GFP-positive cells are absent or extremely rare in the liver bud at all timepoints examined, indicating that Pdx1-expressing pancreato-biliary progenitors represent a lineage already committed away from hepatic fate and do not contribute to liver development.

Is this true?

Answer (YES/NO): NO